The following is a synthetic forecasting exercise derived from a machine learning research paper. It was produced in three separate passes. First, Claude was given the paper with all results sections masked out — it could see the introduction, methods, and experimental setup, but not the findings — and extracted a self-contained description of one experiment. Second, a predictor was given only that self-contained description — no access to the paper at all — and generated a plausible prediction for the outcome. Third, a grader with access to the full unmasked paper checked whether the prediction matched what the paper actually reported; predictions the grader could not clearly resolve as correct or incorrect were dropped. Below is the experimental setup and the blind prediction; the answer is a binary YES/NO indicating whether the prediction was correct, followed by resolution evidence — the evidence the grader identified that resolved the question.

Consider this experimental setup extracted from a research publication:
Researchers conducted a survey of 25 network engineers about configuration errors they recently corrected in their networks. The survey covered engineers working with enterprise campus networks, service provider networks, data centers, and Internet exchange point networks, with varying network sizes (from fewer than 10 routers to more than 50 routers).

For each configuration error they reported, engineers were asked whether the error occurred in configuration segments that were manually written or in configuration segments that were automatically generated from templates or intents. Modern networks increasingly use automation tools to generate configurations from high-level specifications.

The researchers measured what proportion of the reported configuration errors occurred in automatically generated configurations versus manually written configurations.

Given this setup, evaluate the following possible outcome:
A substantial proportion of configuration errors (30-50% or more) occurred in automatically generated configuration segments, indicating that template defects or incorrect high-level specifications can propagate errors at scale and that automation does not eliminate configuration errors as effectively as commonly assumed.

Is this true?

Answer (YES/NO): YES